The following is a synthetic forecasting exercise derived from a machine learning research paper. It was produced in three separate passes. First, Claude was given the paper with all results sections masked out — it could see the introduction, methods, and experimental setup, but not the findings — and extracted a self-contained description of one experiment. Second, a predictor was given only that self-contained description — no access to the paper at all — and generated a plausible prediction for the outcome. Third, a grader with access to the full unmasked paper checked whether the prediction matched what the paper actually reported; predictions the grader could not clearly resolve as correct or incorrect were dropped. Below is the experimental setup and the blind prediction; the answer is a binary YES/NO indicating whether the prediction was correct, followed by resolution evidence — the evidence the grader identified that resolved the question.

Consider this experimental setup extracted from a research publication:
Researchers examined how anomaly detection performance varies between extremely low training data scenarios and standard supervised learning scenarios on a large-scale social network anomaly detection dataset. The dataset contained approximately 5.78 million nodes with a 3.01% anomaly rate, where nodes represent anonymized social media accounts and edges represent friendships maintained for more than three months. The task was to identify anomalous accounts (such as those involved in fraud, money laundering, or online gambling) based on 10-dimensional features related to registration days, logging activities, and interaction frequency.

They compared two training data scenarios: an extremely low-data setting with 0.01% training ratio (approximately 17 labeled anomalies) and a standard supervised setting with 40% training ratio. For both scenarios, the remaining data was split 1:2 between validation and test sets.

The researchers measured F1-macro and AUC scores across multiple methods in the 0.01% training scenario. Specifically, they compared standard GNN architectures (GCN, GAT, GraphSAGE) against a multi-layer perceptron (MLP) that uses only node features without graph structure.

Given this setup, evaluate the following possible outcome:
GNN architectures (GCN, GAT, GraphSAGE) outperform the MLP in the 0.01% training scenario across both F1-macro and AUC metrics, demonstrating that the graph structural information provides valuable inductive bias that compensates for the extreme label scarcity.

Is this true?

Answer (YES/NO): NO